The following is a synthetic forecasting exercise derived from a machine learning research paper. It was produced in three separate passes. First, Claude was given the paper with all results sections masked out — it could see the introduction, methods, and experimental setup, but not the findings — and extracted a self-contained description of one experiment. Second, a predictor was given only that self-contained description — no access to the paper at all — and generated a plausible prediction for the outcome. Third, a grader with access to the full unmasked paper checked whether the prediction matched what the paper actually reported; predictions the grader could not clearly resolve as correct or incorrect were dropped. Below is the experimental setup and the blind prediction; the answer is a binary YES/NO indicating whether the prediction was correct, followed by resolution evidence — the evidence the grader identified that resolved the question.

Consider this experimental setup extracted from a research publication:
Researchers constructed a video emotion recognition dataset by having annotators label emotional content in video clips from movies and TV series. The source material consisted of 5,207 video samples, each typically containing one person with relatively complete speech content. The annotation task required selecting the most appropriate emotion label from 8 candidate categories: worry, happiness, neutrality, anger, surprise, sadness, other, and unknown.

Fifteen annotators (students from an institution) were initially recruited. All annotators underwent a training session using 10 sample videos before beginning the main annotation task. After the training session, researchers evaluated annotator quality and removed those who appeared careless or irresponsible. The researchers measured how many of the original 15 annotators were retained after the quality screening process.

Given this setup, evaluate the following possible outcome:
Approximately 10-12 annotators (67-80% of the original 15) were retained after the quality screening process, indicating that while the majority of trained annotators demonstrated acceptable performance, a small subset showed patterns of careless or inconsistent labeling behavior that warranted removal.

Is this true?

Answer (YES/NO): NO